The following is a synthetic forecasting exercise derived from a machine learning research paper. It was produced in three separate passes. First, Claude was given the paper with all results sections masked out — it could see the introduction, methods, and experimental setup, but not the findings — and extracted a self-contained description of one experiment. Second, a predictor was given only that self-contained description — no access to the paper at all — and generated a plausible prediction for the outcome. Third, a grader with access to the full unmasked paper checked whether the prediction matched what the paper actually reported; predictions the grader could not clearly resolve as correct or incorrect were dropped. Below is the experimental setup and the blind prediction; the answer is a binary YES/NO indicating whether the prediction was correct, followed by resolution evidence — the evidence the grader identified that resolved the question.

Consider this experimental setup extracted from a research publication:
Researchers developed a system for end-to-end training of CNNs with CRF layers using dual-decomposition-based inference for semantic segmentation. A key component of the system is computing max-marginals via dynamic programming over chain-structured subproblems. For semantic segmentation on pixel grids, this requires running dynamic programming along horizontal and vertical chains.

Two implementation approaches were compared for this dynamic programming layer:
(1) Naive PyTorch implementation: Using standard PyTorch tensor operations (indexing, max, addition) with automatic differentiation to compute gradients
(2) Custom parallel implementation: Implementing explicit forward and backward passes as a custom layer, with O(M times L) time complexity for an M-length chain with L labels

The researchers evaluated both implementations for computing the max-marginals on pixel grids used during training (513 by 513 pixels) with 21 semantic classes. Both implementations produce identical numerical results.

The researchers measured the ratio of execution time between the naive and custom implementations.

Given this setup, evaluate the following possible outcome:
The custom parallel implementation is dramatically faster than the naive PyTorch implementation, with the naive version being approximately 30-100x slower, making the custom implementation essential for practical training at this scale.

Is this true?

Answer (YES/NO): NO